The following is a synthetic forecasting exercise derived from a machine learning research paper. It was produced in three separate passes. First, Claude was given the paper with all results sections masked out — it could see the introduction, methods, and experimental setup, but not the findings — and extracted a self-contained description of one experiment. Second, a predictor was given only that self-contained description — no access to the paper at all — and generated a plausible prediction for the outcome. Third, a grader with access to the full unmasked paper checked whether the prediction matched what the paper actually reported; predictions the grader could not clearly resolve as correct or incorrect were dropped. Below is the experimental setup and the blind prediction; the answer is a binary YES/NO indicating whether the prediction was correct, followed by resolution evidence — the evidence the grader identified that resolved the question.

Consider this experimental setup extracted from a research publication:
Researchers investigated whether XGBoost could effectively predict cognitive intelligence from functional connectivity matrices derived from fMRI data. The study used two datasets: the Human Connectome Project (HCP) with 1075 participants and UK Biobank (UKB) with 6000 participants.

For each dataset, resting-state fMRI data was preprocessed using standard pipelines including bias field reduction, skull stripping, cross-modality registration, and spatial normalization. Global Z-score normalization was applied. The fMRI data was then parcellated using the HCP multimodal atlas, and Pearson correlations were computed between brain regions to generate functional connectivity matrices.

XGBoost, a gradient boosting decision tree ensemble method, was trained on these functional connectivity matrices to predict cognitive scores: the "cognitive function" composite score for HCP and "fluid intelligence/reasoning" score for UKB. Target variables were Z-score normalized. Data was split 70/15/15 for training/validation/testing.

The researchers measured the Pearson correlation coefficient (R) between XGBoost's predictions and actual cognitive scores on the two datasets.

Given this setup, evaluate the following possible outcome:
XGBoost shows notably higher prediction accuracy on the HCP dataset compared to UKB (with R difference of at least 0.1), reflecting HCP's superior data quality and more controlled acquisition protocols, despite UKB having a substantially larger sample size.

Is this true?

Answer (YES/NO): YES